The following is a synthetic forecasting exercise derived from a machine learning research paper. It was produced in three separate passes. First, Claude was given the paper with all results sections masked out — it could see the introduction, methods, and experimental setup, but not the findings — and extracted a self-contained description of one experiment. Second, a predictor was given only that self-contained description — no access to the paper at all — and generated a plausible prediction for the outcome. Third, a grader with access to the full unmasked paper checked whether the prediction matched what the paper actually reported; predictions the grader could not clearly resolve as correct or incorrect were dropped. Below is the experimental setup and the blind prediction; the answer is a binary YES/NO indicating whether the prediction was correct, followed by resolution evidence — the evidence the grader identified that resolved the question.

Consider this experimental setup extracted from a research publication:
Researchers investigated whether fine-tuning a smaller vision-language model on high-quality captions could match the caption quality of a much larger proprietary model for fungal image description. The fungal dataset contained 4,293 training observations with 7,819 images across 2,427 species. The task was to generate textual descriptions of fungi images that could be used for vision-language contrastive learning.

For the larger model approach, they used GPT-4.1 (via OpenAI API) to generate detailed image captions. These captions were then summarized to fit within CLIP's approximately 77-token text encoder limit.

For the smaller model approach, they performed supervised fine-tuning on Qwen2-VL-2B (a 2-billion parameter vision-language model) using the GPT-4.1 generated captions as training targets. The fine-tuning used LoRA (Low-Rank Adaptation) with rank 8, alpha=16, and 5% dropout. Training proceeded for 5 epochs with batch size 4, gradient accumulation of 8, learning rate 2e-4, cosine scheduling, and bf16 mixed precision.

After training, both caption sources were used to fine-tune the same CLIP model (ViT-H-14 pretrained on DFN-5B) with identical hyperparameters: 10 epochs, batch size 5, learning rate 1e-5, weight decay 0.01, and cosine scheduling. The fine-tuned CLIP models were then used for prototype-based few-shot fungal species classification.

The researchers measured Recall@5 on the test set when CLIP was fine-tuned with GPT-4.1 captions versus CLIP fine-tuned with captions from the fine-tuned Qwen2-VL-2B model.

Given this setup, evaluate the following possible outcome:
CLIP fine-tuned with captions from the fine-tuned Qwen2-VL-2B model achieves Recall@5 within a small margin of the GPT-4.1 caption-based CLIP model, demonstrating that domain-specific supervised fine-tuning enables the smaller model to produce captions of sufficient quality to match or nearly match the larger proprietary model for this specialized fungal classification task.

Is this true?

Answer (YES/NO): NO